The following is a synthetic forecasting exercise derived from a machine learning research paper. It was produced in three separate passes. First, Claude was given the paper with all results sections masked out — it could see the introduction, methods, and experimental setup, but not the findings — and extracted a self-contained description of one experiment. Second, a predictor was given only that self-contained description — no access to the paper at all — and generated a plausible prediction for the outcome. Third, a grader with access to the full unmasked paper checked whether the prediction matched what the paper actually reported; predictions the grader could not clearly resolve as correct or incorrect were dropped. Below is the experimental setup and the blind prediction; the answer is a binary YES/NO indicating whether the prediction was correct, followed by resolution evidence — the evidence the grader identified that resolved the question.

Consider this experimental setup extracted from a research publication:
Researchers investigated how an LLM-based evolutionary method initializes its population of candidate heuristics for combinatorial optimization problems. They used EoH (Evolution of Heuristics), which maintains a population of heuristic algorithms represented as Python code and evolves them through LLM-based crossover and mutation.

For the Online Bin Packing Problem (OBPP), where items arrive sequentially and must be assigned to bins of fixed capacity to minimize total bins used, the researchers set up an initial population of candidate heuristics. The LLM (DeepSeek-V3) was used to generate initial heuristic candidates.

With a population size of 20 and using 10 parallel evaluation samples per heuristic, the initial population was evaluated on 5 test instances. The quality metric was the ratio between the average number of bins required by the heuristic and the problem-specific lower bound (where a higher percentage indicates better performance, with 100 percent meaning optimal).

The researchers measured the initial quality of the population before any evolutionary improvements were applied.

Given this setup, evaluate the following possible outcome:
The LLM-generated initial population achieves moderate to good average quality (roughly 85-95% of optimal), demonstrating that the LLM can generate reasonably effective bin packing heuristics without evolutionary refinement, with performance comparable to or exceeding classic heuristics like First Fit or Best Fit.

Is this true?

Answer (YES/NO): NO